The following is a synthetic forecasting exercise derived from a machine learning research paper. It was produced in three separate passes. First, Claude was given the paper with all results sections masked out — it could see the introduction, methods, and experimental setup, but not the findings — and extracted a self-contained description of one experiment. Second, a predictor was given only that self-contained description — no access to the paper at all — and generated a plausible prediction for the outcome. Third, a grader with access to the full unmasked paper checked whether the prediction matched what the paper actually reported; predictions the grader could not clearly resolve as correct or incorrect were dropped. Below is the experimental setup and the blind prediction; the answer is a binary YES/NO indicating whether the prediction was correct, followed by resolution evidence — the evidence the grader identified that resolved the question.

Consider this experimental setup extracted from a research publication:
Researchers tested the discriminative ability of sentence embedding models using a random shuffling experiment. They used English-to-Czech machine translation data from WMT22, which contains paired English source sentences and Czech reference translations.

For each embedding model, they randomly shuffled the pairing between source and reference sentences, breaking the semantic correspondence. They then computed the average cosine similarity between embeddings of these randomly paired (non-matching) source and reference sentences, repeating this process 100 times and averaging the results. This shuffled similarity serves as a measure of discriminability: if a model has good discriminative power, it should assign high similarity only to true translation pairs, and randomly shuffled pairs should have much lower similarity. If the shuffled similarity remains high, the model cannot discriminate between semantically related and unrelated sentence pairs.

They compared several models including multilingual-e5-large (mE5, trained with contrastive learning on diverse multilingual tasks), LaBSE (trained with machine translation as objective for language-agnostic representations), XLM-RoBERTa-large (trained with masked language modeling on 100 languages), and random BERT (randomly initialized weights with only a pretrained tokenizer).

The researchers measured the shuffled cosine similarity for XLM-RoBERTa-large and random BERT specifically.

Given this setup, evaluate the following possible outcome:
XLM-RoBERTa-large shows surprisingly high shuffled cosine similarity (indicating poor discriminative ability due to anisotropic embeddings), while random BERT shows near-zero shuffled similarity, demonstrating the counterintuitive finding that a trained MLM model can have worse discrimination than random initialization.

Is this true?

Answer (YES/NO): NO